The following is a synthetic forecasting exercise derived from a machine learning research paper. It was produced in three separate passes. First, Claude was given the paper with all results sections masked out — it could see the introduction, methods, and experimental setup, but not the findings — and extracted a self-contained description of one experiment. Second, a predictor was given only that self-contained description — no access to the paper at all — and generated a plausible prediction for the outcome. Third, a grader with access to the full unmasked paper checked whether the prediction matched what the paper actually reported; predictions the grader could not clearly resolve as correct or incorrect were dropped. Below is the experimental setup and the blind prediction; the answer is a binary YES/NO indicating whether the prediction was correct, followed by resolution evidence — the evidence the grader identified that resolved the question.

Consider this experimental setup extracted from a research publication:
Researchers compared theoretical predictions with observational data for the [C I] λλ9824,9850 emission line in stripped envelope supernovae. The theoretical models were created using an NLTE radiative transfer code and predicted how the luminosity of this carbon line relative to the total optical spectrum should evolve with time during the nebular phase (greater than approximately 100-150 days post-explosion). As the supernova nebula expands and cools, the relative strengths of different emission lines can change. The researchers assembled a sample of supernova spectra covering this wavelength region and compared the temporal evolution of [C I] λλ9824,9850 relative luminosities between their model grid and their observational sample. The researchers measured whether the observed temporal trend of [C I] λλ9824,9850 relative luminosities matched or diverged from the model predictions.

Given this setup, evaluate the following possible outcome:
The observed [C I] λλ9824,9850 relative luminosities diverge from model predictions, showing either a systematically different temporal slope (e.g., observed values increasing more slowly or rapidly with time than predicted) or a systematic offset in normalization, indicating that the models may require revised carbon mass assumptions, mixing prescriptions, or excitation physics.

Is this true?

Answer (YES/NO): YES